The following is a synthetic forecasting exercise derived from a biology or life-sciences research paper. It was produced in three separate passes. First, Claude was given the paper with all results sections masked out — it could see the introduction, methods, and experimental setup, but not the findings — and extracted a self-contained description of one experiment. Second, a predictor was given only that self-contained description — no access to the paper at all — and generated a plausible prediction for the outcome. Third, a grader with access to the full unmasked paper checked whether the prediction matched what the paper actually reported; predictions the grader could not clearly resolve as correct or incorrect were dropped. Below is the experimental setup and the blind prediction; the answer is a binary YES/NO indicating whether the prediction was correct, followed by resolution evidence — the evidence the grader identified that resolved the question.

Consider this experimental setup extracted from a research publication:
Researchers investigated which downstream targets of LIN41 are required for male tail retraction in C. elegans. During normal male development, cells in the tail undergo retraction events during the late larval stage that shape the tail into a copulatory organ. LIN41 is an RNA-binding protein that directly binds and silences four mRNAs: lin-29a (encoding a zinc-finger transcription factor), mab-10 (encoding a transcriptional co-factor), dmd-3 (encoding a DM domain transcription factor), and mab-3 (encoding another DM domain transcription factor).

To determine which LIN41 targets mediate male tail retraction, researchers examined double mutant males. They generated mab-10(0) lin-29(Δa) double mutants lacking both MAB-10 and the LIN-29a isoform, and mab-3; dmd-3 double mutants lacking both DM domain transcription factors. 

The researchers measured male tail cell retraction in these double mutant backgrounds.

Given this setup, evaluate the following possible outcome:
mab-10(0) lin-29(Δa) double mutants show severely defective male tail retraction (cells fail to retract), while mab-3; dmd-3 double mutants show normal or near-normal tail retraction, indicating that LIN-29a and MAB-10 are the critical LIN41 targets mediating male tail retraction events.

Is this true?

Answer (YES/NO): NO